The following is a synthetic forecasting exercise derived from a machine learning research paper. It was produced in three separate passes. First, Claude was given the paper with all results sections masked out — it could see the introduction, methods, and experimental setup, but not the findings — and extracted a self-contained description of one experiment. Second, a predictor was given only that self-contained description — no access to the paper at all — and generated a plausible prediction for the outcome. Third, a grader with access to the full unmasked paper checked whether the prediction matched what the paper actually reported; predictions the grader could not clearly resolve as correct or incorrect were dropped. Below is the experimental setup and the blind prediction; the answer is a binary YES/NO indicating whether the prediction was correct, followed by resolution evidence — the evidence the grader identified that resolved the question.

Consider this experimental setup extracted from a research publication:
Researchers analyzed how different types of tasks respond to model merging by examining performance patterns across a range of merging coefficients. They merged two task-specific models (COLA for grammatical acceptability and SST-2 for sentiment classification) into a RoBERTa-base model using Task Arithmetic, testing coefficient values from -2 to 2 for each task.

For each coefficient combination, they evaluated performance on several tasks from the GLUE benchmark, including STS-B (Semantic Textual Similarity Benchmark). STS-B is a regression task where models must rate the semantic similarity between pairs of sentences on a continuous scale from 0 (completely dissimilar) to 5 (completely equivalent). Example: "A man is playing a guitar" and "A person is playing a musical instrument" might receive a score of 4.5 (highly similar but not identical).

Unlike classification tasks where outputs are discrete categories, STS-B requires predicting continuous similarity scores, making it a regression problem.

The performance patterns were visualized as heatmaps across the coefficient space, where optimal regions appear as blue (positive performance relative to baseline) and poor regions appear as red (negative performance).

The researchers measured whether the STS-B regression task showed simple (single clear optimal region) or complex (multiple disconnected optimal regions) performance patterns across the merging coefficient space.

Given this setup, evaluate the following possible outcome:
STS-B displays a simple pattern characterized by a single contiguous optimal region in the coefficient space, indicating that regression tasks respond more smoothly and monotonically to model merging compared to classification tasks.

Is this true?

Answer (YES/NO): NO